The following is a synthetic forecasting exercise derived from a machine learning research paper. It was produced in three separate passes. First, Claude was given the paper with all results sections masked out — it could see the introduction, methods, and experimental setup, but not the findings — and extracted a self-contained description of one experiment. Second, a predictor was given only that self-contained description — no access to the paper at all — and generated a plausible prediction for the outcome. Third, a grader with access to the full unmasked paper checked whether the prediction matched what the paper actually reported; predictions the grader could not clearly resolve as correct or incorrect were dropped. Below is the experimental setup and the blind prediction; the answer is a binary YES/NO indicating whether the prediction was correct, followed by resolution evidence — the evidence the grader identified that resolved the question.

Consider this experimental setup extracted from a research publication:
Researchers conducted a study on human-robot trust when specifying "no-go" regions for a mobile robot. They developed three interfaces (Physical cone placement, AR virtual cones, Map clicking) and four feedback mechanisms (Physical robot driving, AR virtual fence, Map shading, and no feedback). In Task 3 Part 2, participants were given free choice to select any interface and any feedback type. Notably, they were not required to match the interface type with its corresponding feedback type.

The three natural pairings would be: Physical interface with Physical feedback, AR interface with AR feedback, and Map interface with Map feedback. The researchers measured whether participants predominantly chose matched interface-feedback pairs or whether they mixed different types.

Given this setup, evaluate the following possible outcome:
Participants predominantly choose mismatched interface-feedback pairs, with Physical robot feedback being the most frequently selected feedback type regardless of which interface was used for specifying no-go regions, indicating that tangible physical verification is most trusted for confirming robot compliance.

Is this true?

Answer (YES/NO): YES